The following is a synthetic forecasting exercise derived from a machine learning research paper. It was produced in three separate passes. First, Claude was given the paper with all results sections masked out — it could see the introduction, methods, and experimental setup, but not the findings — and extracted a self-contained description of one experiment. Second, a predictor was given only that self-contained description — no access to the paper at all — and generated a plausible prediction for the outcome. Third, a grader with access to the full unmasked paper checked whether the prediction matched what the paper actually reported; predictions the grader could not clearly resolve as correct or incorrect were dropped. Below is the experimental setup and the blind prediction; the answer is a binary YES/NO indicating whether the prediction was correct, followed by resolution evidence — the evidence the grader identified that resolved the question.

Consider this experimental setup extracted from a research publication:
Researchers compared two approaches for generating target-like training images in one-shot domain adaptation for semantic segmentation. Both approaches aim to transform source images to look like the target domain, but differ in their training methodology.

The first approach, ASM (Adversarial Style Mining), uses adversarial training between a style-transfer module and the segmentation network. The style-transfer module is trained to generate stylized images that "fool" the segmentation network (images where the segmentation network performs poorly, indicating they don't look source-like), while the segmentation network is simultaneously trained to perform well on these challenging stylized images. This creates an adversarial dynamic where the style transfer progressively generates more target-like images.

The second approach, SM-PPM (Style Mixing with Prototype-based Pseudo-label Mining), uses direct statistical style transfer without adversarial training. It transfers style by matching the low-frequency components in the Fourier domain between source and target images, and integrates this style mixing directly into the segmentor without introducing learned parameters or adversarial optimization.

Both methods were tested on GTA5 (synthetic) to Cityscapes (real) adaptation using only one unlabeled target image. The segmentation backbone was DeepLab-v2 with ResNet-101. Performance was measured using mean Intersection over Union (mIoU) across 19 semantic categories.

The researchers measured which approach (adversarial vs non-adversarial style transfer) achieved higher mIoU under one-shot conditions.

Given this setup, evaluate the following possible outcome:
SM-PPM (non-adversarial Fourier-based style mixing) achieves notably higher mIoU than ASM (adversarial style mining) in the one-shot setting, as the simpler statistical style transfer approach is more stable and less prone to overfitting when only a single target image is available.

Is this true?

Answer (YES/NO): NO